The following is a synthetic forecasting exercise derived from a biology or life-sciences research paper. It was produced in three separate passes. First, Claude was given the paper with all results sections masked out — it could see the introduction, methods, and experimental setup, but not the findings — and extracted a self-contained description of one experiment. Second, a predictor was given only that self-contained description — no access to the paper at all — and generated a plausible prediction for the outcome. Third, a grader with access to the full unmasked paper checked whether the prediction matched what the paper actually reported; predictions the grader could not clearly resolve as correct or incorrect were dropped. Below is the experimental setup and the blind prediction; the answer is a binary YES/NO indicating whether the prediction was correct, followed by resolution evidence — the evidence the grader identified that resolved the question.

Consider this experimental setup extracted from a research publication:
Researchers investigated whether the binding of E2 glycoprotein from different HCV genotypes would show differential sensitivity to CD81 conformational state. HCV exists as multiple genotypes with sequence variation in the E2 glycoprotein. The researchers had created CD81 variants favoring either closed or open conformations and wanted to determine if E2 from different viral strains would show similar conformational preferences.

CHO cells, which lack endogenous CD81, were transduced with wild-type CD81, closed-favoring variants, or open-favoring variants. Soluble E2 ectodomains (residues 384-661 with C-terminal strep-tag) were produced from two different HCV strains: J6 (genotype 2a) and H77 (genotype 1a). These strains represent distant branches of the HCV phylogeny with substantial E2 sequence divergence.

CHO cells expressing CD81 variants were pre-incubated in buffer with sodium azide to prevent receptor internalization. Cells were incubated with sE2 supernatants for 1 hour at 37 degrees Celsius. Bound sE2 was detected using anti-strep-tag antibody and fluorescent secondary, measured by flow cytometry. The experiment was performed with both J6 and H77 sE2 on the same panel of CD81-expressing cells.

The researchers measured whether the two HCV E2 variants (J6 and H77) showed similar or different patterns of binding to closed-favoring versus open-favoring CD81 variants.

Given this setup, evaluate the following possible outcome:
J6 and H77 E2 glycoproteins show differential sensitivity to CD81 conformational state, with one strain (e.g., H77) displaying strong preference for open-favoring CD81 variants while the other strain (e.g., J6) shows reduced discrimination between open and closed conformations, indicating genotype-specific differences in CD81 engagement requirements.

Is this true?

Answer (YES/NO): NO